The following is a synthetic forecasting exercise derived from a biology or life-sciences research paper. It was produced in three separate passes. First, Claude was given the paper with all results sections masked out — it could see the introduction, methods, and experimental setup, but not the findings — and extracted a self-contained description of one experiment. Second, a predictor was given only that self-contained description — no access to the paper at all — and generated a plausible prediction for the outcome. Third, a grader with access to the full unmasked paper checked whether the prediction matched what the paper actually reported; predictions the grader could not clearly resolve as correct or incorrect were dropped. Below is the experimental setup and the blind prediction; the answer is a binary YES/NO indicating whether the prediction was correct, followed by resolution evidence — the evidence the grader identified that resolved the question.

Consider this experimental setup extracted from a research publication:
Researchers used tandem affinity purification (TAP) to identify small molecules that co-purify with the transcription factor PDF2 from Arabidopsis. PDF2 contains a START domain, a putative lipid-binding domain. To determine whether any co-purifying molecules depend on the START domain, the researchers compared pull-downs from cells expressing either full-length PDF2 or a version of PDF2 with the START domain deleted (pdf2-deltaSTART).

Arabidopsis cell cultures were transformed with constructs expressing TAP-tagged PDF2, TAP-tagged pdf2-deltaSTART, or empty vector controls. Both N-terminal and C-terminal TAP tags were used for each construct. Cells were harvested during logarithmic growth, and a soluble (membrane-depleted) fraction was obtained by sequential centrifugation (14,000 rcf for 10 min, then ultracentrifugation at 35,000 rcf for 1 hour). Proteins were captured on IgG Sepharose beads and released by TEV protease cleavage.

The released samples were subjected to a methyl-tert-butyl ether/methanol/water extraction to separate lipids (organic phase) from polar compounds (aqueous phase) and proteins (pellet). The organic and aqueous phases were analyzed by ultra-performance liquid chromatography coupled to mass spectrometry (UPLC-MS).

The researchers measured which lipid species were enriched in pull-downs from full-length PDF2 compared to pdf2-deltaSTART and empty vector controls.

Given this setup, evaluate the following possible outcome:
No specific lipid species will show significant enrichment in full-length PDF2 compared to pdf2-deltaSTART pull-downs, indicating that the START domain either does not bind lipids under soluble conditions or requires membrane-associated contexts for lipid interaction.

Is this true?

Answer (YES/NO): NO